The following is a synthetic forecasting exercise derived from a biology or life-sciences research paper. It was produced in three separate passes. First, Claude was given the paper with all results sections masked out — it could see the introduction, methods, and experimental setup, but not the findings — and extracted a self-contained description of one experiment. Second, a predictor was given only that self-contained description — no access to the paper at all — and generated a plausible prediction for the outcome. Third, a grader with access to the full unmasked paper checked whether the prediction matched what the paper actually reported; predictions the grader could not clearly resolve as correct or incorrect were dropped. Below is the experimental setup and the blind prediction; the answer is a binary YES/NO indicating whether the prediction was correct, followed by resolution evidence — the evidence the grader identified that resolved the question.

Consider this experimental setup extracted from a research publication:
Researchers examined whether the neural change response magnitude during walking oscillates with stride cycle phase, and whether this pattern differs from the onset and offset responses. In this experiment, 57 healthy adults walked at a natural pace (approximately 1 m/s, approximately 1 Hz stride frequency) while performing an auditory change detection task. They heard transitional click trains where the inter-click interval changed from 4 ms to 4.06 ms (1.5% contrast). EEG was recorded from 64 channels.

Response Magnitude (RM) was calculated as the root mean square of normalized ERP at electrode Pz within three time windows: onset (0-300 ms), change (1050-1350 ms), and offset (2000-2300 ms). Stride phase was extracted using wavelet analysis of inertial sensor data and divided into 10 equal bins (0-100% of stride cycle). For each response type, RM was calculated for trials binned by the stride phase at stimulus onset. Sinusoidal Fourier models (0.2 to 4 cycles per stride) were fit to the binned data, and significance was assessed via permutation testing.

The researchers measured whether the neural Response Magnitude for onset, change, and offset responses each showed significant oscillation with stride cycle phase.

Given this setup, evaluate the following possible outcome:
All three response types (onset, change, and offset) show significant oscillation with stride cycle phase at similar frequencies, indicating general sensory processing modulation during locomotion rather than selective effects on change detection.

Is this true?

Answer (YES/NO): NO